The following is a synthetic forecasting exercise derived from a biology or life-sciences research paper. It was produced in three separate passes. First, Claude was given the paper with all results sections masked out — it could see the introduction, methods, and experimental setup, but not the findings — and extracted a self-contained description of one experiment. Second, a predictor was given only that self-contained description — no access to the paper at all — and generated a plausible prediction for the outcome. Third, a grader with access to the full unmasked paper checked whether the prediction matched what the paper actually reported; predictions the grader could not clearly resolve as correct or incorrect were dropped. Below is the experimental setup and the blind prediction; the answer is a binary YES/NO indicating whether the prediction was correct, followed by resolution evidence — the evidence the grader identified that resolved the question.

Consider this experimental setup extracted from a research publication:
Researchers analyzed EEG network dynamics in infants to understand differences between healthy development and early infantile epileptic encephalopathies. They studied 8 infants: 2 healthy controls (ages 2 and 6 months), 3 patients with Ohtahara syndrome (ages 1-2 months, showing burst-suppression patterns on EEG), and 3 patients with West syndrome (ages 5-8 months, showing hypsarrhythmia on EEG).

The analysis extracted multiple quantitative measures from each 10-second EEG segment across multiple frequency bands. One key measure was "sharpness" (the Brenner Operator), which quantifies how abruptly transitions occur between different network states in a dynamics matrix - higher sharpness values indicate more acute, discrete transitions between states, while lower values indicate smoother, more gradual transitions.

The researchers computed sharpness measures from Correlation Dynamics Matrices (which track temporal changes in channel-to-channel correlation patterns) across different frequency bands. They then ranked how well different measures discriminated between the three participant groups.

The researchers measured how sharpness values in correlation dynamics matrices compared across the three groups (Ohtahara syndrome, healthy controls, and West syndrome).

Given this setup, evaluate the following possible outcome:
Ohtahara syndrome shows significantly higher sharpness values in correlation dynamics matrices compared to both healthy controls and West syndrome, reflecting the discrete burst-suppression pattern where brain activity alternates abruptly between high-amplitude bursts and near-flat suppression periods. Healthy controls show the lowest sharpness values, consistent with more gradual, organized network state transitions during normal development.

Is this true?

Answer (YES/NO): NO